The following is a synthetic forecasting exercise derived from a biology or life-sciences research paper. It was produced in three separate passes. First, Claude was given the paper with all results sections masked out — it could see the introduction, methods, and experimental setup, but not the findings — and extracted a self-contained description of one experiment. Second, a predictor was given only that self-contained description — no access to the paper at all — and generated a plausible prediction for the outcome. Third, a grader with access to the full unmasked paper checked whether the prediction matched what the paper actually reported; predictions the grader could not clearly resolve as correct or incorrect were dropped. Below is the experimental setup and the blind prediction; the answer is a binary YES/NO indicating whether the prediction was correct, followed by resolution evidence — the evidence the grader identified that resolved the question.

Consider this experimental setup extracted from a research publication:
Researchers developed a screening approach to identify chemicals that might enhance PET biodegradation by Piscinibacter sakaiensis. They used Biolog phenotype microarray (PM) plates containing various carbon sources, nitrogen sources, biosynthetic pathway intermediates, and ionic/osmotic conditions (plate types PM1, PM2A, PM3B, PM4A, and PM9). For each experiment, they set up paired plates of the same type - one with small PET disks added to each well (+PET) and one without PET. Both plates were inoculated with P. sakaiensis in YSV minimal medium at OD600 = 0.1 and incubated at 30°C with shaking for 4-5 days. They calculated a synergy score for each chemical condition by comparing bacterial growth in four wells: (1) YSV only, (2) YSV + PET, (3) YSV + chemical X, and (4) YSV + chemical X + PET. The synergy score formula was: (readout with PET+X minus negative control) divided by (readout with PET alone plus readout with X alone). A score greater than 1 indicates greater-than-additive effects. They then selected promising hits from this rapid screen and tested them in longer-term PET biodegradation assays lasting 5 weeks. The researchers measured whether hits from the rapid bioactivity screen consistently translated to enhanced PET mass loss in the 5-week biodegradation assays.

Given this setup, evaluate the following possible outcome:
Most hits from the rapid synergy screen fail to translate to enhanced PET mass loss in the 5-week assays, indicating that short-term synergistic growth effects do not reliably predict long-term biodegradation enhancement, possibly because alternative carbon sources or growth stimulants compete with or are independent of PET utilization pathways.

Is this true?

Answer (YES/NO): NO